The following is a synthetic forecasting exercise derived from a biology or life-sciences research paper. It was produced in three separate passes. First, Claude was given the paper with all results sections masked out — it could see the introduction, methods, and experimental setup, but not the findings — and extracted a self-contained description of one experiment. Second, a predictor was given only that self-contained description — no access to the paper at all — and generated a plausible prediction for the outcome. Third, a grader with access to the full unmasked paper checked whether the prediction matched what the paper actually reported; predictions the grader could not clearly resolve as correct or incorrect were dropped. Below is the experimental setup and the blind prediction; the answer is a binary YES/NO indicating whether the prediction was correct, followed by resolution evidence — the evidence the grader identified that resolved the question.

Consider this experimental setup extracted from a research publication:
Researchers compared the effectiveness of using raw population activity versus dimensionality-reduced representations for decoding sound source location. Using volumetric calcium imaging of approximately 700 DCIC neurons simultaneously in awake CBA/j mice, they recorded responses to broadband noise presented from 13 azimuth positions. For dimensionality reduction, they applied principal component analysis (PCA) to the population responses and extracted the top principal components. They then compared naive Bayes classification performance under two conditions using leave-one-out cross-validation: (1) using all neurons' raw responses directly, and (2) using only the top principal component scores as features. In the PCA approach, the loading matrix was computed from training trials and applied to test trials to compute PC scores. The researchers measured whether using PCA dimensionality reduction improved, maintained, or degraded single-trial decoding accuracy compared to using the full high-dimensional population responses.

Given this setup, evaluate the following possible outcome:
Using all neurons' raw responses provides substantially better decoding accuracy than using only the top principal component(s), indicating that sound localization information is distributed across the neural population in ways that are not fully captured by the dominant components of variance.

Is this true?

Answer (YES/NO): NO